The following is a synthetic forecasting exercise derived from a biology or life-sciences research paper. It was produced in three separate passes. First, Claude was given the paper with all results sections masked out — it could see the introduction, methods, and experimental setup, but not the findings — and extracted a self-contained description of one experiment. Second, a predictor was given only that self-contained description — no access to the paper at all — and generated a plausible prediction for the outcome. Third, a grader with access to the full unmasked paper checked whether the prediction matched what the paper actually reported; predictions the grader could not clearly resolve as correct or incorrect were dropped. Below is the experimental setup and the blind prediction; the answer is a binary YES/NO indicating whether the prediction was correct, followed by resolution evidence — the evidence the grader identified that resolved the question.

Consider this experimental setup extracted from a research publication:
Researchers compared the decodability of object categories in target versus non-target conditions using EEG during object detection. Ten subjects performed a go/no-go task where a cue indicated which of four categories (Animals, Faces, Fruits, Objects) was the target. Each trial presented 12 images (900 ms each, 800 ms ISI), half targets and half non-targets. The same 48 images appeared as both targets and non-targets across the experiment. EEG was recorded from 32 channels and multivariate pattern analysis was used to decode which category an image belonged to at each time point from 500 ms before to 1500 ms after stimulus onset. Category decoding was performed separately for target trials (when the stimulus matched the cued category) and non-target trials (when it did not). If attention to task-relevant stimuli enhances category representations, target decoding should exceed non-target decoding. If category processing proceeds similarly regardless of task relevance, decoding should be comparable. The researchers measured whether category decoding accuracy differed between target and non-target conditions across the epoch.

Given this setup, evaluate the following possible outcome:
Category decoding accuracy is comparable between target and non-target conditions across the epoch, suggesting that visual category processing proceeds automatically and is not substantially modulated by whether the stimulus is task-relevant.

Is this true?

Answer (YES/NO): YES